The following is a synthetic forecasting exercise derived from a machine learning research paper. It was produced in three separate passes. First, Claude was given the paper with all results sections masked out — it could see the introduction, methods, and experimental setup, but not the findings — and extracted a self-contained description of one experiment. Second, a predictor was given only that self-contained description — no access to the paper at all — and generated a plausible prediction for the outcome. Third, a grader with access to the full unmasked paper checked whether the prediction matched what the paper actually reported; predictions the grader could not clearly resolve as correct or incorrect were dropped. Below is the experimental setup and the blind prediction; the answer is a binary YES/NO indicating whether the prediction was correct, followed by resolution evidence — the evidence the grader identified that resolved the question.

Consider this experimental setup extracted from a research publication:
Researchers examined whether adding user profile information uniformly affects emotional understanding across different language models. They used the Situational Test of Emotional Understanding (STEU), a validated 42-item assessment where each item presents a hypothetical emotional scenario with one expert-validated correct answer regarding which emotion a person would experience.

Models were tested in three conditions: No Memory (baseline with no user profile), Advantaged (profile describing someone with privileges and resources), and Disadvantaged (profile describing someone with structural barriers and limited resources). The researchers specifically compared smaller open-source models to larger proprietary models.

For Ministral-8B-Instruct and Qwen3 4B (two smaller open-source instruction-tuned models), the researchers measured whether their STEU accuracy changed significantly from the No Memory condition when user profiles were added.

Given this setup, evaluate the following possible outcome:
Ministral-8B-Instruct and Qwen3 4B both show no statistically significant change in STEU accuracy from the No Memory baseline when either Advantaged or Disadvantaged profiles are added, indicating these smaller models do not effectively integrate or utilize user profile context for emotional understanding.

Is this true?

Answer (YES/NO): YES